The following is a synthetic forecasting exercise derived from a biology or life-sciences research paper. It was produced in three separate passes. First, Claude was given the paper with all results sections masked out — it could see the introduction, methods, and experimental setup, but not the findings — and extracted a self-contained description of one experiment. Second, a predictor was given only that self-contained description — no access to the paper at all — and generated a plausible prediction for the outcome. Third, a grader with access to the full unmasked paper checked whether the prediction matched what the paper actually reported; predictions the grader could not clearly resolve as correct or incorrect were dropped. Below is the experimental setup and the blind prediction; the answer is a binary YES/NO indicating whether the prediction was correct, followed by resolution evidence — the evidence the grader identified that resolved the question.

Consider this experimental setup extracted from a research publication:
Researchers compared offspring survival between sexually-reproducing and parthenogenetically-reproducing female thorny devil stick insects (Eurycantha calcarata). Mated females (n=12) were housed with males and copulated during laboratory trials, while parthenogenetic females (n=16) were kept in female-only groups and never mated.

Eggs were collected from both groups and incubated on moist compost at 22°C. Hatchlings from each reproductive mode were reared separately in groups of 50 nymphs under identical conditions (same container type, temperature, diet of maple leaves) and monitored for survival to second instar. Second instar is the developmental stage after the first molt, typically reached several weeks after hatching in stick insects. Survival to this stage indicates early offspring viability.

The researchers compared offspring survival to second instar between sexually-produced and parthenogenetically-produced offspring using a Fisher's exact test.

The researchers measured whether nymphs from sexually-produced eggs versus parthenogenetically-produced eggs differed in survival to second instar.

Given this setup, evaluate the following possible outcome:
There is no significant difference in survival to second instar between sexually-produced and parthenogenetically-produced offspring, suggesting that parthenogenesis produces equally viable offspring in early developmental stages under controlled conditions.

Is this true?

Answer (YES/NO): NO